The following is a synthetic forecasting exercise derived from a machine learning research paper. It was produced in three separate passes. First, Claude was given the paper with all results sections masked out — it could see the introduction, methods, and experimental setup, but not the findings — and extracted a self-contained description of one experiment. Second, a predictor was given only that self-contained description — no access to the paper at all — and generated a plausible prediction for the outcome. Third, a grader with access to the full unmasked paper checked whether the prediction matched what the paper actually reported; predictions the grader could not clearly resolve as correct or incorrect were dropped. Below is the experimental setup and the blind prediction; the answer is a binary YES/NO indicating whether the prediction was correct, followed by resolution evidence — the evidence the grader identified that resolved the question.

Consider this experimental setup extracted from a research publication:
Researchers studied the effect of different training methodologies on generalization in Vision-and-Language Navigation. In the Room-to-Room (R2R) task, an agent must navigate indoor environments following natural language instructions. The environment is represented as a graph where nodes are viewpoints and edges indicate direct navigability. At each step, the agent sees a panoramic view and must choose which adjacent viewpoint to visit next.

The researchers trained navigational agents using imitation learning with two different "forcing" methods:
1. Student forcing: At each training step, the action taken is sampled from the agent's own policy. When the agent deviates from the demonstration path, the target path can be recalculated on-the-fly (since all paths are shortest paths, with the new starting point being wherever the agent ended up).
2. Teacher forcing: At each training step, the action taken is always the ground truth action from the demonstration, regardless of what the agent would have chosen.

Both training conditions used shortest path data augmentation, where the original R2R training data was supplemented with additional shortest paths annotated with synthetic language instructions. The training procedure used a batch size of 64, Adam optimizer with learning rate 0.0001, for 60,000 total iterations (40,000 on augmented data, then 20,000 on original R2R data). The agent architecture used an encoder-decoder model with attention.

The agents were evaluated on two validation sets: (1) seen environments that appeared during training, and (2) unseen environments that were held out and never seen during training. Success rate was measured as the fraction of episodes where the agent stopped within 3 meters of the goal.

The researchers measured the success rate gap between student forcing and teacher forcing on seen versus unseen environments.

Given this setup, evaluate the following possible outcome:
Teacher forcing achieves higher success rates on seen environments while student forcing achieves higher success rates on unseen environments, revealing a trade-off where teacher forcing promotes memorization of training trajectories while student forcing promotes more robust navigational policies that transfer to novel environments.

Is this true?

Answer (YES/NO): NO